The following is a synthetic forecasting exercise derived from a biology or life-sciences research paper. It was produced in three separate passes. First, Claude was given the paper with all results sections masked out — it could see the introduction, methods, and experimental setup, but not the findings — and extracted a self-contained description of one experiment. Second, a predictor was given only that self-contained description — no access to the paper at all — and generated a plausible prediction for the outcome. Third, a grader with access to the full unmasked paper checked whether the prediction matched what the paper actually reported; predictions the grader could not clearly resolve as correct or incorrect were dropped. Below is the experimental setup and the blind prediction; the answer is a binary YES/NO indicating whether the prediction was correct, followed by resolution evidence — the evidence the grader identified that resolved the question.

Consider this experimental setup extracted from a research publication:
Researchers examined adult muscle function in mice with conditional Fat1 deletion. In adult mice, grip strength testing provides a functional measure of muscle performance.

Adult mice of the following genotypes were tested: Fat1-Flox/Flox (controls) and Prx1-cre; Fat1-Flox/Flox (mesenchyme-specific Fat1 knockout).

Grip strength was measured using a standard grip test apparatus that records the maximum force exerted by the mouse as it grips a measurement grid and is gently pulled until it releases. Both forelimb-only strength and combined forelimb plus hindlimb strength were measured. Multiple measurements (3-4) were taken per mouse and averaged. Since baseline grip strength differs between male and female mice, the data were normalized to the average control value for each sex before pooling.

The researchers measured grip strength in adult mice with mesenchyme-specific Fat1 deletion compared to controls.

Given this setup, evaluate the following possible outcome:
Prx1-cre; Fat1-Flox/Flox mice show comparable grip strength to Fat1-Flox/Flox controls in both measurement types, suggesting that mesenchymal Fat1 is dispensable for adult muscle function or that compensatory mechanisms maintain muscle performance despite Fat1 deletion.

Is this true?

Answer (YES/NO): NO